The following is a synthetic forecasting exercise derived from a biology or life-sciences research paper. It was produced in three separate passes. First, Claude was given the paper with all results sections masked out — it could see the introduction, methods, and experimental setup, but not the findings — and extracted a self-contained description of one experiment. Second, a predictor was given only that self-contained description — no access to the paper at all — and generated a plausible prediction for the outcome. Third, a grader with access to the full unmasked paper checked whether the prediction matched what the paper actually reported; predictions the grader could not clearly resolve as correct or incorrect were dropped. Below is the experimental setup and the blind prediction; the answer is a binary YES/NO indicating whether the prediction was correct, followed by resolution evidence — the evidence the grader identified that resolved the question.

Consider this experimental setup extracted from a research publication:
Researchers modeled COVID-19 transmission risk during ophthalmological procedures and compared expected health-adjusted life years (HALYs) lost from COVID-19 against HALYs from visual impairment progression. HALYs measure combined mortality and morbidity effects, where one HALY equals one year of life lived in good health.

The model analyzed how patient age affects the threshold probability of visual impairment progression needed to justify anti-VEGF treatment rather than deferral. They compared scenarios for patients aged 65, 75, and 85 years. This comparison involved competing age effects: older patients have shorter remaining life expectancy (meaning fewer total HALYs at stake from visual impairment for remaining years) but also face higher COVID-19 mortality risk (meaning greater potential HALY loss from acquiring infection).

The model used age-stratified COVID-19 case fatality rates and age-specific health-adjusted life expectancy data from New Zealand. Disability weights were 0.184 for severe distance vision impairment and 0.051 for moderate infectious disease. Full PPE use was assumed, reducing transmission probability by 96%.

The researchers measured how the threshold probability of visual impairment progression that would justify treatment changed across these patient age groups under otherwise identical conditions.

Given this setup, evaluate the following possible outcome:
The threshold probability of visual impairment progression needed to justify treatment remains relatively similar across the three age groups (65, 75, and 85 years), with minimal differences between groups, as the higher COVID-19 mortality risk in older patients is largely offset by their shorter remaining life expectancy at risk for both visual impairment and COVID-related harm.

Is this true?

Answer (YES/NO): NO